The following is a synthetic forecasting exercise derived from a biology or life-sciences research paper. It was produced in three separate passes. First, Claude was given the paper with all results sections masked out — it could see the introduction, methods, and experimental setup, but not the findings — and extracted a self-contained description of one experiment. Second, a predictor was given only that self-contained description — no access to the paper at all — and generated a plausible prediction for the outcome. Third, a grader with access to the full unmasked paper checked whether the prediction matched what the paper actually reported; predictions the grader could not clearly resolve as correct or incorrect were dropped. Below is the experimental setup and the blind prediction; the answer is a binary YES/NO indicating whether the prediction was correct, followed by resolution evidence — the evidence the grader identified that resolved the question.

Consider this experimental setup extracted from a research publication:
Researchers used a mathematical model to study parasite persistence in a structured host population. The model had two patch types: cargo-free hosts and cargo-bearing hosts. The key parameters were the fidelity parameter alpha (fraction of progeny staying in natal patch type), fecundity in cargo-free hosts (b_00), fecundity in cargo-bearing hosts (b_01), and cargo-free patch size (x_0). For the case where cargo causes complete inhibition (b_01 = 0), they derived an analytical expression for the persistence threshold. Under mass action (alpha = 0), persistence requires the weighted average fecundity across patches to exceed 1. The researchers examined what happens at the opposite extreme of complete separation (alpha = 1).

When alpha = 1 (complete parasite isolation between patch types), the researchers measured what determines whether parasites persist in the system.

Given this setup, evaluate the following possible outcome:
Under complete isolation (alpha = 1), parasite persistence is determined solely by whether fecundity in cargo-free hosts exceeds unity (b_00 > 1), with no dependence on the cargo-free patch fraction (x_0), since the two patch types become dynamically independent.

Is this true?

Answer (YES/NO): YES